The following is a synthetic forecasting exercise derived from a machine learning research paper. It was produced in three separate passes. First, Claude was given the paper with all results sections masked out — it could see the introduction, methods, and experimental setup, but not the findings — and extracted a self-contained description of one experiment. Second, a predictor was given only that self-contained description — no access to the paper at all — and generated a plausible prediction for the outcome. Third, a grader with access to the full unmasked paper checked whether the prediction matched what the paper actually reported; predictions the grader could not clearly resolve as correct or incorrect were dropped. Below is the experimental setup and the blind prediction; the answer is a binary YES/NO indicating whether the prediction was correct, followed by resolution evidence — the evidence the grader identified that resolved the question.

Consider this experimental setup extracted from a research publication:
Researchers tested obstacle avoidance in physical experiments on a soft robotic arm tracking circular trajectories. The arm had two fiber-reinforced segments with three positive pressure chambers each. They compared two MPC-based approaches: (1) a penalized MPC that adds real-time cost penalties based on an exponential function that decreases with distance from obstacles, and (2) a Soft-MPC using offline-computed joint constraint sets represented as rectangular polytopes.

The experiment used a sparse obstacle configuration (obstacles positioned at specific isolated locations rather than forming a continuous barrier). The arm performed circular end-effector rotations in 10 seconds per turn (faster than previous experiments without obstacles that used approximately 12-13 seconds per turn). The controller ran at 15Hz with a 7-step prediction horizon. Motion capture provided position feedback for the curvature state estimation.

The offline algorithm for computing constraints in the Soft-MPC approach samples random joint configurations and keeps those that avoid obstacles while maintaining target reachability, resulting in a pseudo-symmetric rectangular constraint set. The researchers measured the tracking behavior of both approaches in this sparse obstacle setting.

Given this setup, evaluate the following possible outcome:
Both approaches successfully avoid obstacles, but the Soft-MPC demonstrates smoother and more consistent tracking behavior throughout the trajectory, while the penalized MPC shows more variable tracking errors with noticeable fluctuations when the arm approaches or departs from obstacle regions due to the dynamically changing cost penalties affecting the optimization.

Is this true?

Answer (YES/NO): NO